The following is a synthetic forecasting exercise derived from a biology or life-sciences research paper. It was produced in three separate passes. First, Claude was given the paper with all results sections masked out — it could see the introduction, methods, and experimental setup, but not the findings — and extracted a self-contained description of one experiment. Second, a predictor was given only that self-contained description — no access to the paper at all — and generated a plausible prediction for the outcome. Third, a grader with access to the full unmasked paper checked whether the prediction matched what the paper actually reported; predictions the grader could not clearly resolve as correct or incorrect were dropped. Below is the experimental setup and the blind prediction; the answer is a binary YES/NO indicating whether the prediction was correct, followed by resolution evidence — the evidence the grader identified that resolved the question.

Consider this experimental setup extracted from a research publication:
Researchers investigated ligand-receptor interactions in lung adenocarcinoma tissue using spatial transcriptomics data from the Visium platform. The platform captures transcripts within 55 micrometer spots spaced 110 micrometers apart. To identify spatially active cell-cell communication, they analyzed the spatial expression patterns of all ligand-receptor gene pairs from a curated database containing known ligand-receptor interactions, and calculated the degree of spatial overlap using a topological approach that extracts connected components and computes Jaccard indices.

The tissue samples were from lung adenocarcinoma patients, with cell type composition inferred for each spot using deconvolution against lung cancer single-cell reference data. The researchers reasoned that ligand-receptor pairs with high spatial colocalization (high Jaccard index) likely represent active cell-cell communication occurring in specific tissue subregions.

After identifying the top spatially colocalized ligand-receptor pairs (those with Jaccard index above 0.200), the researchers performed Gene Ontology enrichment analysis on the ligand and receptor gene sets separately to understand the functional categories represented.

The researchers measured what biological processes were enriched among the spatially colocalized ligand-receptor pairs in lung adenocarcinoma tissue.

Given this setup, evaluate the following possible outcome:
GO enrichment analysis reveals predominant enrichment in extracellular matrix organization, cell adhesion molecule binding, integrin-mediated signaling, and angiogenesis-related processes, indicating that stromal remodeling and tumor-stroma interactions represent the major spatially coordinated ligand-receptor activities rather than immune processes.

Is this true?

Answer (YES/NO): NO